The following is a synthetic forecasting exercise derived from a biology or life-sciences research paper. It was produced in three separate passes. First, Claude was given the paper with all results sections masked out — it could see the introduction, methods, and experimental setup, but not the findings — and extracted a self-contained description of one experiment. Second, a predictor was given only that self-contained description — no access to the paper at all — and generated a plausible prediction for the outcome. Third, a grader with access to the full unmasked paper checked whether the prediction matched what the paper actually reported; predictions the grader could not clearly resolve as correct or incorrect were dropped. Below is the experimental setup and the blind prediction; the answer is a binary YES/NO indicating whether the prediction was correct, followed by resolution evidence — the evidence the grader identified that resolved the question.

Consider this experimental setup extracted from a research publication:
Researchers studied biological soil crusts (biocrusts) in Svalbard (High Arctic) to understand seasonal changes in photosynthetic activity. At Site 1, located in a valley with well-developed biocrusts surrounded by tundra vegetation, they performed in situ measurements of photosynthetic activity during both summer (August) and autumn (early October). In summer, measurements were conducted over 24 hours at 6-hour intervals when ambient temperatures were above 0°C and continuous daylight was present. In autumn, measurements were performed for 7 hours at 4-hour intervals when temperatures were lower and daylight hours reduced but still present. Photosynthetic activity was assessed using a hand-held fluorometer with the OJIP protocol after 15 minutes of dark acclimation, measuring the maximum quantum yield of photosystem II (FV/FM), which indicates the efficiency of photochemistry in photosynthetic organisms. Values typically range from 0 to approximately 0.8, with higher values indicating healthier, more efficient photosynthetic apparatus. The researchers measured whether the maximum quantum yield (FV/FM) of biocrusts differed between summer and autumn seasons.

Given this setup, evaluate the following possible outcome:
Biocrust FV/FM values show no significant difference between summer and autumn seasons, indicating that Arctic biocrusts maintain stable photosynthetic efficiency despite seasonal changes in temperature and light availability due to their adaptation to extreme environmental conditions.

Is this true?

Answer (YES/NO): NO